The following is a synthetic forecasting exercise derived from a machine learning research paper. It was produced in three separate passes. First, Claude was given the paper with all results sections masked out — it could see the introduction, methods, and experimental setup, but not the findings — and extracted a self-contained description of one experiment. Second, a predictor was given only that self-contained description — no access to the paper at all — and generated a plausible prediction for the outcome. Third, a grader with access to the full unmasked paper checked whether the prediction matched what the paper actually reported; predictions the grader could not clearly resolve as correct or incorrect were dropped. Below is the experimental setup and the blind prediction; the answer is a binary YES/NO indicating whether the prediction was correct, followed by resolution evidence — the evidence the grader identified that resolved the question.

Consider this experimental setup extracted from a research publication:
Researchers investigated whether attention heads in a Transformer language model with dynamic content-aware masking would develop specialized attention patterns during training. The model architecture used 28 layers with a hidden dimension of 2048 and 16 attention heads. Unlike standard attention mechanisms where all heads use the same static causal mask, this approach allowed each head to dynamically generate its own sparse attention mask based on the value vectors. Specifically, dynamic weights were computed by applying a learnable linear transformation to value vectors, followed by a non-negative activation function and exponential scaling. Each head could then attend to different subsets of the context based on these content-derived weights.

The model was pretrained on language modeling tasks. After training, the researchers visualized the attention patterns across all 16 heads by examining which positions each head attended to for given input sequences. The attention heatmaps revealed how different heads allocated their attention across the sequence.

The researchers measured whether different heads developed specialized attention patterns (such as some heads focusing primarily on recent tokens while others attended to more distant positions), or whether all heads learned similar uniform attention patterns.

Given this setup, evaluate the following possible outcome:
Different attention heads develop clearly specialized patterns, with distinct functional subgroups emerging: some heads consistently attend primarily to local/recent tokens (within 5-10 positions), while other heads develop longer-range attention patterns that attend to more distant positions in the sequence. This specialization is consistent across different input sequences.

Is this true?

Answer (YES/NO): YES